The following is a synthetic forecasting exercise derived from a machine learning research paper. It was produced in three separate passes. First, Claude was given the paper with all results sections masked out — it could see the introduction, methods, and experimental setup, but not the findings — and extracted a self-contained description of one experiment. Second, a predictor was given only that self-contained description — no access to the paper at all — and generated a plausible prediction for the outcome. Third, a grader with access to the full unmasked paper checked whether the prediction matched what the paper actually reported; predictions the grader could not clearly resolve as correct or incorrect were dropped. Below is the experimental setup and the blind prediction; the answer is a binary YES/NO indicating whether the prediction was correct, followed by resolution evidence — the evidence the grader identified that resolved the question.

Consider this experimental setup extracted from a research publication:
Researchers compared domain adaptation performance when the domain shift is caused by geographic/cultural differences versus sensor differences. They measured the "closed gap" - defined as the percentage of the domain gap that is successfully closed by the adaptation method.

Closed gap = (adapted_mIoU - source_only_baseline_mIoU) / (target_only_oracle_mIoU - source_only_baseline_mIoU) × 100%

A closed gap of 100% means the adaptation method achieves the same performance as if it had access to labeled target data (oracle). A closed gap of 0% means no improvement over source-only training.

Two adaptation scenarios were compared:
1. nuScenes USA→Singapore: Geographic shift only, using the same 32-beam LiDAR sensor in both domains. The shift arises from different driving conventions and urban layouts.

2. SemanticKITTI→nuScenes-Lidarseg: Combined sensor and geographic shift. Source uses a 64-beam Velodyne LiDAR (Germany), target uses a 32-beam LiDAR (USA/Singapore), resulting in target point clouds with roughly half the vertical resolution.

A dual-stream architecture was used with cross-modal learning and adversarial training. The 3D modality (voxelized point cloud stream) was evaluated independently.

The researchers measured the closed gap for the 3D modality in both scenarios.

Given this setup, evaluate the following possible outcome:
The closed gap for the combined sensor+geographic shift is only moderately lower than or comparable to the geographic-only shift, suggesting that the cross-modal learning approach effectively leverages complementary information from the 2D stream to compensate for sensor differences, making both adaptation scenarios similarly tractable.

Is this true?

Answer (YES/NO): NO